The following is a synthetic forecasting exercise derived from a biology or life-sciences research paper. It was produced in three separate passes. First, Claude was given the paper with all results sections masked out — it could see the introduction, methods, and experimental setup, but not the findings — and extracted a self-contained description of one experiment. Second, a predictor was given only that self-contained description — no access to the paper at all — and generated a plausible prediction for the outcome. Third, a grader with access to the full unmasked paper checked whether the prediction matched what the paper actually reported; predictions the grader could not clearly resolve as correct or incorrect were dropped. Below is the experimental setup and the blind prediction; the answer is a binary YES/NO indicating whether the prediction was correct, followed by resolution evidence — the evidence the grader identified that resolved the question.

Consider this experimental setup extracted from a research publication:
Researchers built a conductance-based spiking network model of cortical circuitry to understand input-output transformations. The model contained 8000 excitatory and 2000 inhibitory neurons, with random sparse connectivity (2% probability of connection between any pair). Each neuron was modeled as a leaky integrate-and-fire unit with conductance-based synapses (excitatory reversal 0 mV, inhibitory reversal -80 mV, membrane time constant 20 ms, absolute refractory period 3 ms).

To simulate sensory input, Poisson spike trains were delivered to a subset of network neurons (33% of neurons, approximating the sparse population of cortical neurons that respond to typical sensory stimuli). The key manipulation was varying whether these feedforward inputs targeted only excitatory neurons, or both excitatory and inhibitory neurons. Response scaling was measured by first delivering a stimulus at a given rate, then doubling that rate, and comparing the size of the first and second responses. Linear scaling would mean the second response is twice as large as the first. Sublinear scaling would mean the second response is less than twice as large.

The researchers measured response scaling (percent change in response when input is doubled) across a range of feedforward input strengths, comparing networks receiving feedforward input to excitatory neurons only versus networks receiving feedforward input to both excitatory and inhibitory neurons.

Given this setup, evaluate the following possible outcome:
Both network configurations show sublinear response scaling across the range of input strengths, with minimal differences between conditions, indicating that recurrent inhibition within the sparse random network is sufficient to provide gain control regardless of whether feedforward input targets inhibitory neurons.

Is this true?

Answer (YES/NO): NO